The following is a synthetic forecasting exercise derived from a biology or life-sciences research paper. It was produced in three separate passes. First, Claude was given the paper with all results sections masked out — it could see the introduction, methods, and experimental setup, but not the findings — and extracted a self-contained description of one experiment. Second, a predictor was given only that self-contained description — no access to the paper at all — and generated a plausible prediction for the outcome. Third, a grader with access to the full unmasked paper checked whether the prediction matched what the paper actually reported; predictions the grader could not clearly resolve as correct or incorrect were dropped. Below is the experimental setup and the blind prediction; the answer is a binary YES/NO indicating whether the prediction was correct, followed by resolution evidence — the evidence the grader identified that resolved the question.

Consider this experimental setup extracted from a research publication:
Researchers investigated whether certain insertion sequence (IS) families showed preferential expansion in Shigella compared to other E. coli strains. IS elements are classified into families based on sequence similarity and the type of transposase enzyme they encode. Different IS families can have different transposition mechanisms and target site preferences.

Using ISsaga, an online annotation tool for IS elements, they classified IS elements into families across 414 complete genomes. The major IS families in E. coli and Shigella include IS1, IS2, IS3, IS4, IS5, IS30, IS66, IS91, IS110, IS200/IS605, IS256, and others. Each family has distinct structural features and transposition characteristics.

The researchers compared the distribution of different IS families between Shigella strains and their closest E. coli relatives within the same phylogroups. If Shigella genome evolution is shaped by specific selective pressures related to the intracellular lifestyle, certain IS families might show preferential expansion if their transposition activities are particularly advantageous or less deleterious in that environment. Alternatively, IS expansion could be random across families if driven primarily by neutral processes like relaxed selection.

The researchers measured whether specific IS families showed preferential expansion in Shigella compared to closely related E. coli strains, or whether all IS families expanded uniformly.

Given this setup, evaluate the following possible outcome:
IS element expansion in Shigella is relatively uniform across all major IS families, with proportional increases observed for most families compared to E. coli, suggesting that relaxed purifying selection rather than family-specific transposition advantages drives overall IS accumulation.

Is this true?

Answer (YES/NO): NO